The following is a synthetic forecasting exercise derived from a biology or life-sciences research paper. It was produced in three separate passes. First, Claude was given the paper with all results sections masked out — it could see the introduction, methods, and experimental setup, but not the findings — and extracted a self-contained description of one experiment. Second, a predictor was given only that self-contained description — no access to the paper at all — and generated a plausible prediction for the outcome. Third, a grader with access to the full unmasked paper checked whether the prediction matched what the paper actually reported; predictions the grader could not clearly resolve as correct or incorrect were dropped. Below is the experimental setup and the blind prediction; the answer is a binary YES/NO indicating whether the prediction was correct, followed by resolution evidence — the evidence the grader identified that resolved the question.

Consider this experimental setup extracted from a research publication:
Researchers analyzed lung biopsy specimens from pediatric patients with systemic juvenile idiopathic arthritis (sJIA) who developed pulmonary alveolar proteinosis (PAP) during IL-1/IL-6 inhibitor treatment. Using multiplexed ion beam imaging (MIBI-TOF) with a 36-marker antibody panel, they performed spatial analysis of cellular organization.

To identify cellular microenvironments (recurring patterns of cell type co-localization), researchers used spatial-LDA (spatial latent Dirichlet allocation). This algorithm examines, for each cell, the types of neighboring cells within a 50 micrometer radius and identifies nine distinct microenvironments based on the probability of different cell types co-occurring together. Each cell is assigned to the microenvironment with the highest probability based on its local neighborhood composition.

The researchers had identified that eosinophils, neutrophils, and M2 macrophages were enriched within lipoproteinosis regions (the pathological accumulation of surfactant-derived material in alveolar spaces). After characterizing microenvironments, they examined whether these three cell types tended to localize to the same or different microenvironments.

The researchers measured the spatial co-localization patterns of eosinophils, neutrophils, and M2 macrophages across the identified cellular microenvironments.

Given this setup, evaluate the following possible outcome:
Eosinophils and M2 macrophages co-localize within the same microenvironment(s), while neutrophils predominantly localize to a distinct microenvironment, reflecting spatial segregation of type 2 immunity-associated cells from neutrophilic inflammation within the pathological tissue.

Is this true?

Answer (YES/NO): NO